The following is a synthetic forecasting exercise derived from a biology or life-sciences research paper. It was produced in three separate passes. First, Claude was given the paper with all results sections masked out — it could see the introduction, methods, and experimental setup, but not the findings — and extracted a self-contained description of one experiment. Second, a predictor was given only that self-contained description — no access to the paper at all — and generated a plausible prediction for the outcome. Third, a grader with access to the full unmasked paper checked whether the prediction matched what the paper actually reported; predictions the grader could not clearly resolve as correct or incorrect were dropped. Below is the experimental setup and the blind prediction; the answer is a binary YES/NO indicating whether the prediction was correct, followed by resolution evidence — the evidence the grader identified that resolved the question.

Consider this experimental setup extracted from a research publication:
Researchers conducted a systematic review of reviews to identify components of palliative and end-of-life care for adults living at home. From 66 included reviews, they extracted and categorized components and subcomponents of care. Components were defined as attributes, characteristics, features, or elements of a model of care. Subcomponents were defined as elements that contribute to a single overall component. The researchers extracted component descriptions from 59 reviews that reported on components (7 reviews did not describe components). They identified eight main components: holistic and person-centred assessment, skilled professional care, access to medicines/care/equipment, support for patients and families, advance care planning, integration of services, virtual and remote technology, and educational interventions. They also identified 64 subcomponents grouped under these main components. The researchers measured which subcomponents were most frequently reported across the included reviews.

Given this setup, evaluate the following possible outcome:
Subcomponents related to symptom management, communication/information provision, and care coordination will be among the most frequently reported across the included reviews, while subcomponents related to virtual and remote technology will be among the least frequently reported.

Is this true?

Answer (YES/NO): NO